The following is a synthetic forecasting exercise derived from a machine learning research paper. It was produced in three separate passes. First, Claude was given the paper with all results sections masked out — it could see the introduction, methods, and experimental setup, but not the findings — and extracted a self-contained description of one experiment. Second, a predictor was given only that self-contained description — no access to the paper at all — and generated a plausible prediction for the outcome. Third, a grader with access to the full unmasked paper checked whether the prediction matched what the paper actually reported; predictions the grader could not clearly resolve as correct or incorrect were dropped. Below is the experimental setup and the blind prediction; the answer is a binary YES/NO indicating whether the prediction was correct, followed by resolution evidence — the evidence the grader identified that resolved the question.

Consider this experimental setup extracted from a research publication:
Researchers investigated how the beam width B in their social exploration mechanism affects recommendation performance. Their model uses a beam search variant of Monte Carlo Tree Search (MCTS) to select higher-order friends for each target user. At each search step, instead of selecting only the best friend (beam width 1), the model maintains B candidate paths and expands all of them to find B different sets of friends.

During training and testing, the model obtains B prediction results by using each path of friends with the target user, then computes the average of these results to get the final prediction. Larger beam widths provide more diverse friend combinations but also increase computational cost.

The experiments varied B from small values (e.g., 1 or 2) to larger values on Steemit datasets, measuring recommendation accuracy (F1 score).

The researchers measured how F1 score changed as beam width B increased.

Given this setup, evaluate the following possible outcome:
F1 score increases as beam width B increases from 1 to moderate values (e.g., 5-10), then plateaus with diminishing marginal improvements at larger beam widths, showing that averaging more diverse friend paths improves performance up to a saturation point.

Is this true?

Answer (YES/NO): YES